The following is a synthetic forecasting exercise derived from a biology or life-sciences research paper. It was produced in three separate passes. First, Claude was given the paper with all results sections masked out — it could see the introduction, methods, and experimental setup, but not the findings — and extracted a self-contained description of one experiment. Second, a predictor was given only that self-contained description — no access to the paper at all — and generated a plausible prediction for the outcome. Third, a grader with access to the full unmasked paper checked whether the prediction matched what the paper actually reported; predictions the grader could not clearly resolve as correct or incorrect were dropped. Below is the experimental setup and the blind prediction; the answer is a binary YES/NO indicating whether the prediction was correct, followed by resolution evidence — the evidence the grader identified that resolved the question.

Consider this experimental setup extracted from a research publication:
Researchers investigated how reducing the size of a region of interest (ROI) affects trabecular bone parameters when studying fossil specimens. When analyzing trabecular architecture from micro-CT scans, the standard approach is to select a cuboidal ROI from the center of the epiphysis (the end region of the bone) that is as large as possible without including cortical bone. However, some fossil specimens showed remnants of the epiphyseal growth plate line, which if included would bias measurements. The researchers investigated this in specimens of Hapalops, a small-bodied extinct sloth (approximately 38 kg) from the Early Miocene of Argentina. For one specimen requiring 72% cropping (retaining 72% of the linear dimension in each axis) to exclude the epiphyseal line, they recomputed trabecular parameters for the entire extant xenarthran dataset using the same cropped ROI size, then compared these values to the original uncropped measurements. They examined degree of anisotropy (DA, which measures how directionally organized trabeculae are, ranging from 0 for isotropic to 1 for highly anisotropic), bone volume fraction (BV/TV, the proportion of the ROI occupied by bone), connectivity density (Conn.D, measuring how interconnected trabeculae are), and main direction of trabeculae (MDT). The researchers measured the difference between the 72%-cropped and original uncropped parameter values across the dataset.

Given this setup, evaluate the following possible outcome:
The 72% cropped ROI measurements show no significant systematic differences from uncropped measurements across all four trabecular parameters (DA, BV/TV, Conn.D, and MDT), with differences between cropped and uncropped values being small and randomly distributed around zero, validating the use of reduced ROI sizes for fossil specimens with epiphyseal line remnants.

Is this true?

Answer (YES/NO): NO